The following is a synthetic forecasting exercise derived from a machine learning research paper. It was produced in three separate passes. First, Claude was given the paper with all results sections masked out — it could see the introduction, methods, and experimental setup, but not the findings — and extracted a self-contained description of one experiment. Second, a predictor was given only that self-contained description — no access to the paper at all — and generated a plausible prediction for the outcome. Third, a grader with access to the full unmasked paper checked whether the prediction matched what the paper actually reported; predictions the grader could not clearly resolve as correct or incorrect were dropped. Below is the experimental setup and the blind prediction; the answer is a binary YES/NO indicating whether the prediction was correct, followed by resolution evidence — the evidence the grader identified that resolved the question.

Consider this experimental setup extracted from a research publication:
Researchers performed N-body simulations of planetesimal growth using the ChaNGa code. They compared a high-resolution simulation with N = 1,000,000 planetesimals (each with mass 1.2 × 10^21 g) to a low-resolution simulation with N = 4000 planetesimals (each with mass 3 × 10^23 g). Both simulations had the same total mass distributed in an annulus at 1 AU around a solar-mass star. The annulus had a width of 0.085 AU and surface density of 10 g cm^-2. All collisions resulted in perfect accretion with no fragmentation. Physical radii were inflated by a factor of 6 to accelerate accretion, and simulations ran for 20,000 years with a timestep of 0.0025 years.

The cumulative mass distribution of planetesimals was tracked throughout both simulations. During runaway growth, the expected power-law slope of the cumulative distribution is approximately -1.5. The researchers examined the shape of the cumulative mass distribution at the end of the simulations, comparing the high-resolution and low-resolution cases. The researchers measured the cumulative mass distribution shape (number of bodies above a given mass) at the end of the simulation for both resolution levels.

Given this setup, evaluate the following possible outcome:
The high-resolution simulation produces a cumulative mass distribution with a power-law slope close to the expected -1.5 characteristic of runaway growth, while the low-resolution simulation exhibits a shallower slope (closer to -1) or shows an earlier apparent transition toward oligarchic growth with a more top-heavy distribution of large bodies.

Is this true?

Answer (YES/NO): NO